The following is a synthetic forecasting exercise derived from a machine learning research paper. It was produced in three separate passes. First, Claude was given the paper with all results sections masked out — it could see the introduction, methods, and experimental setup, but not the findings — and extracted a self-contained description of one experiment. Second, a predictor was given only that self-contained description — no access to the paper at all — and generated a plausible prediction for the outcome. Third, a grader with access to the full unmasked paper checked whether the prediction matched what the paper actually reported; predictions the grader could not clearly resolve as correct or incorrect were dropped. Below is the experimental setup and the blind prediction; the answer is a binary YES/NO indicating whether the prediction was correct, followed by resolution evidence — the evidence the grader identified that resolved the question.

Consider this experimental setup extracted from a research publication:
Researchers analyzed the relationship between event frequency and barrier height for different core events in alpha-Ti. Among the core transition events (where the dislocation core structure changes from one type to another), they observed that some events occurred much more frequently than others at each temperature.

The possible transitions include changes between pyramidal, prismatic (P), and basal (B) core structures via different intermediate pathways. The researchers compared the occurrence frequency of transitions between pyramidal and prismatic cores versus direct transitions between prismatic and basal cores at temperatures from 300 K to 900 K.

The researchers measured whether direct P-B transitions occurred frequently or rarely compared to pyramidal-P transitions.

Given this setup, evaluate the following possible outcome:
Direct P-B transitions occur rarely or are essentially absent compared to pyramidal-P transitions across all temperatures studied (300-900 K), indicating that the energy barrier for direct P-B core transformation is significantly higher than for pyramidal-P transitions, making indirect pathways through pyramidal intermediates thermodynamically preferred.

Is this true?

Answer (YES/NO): YES